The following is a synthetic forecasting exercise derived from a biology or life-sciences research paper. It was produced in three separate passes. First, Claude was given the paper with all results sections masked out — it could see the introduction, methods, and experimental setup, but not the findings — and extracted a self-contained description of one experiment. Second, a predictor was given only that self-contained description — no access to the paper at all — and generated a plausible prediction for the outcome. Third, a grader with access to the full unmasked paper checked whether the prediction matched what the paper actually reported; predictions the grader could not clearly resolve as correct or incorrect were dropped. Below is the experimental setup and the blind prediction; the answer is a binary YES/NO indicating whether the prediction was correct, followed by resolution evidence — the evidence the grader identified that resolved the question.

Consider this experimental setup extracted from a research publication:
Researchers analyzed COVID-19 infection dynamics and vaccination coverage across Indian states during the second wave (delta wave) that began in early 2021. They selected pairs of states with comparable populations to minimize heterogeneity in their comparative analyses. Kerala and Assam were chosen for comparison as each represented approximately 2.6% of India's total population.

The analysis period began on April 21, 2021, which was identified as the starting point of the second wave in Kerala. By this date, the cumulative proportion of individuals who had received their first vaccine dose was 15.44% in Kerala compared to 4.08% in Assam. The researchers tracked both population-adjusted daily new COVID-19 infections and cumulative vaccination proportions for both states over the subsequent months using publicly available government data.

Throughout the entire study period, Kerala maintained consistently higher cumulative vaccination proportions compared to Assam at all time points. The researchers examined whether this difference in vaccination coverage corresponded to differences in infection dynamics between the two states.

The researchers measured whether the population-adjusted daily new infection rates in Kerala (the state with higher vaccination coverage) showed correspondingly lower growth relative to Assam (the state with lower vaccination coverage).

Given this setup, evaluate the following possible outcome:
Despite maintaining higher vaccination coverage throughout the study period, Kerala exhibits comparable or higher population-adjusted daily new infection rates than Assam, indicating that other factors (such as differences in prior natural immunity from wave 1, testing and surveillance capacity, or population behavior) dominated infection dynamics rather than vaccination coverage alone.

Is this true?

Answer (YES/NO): YES